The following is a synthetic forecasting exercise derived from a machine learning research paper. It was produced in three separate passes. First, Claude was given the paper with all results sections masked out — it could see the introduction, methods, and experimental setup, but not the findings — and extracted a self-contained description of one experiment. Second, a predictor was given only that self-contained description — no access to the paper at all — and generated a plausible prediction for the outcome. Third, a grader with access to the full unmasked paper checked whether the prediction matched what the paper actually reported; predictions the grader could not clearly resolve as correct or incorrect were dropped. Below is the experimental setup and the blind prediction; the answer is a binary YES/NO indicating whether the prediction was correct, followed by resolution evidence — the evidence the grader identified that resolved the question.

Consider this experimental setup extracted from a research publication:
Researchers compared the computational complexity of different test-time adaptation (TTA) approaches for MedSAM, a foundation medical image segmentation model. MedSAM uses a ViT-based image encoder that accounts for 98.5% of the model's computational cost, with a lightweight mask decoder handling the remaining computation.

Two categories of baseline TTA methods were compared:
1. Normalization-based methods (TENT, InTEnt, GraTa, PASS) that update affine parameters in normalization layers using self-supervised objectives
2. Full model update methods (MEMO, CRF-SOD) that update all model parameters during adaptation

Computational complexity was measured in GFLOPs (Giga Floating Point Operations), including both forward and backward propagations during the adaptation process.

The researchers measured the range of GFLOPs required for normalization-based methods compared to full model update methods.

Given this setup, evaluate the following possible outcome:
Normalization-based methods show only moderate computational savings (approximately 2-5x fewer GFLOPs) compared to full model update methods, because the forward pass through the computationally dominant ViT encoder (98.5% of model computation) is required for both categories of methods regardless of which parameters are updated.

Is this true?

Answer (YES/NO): NO